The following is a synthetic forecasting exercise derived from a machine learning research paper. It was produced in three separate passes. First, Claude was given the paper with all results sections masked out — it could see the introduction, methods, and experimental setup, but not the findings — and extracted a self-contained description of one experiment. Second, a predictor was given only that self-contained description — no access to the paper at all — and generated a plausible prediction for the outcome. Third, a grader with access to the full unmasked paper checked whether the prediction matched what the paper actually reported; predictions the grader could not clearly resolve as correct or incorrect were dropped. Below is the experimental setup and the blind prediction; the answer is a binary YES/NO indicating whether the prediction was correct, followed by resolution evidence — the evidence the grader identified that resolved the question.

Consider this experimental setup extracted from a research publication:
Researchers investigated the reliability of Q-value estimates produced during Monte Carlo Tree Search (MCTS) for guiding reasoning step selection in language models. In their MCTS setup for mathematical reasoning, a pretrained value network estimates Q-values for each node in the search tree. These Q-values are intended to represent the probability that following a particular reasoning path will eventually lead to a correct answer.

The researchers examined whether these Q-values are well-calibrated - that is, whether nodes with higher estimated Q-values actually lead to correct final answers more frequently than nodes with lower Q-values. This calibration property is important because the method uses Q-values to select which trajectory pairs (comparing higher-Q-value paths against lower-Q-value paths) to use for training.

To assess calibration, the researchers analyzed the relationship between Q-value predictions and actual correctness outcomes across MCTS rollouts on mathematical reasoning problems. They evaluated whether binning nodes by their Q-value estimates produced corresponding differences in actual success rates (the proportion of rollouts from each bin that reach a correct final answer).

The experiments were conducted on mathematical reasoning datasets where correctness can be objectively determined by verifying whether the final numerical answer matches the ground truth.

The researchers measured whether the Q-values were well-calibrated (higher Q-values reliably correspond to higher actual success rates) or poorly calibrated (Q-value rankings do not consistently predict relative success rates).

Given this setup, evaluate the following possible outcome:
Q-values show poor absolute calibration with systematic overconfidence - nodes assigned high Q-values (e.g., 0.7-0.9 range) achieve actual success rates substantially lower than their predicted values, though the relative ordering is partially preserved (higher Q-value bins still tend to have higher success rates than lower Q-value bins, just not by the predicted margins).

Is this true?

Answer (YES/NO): NO